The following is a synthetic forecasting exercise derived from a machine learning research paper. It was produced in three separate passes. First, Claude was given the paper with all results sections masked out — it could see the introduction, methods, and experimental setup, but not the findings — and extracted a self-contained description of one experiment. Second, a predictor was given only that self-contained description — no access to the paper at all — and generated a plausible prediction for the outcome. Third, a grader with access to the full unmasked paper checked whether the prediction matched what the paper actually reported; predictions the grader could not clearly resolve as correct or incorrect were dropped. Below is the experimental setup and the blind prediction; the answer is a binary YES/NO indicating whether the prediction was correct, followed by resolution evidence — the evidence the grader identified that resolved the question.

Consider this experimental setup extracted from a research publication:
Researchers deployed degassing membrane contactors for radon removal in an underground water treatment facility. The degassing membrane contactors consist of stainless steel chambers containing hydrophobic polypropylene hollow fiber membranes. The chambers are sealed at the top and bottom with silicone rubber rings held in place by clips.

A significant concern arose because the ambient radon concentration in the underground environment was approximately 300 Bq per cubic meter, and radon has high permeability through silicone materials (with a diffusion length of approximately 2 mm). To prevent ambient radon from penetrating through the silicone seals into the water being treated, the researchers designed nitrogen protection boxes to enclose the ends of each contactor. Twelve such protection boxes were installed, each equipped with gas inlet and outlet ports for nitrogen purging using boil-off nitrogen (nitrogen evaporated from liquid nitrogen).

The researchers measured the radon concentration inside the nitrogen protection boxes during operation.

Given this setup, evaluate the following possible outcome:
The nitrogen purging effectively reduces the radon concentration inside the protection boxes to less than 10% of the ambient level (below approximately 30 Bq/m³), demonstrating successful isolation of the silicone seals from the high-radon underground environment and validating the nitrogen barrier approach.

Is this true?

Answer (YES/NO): YES